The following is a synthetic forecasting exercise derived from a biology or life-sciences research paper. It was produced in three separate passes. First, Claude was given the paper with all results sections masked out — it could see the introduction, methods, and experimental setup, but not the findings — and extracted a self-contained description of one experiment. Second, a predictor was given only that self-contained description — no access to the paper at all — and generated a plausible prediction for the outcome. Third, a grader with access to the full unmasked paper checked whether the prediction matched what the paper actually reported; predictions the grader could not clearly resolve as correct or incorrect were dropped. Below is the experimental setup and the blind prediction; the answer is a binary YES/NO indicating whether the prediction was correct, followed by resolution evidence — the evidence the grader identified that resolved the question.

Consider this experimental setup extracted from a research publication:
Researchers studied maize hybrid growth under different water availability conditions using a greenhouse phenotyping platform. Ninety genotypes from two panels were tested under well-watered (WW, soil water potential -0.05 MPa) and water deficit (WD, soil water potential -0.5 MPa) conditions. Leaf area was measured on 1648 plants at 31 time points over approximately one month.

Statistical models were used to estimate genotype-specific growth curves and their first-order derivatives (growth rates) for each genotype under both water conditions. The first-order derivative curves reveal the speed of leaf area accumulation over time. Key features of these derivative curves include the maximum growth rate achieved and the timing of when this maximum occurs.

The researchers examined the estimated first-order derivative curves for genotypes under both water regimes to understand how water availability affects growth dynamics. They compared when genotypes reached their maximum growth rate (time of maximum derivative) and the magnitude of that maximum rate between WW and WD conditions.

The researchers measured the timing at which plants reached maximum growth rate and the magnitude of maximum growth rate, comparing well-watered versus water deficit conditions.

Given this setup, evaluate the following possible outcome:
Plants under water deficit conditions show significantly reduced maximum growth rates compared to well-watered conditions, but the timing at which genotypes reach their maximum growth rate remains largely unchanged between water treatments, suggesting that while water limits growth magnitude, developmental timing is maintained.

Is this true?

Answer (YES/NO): NO